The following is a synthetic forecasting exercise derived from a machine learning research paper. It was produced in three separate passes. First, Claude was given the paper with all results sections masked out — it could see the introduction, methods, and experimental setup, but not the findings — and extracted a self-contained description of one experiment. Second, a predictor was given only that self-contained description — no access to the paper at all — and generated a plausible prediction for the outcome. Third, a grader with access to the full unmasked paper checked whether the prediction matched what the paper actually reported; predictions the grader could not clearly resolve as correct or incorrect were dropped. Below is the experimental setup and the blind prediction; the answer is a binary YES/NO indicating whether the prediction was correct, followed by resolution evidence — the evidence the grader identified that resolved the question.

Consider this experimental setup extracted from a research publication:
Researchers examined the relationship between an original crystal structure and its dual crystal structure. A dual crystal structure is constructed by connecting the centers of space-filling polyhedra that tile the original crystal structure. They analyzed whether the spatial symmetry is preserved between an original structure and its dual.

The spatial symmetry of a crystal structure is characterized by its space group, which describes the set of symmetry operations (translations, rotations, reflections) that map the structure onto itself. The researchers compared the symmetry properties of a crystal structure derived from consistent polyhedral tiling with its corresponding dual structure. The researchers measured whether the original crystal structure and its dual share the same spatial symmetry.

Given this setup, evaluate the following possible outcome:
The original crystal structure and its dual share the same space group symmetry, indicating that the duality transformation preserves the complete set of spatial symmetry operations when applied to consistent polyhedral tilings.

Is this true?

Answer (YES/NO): YES